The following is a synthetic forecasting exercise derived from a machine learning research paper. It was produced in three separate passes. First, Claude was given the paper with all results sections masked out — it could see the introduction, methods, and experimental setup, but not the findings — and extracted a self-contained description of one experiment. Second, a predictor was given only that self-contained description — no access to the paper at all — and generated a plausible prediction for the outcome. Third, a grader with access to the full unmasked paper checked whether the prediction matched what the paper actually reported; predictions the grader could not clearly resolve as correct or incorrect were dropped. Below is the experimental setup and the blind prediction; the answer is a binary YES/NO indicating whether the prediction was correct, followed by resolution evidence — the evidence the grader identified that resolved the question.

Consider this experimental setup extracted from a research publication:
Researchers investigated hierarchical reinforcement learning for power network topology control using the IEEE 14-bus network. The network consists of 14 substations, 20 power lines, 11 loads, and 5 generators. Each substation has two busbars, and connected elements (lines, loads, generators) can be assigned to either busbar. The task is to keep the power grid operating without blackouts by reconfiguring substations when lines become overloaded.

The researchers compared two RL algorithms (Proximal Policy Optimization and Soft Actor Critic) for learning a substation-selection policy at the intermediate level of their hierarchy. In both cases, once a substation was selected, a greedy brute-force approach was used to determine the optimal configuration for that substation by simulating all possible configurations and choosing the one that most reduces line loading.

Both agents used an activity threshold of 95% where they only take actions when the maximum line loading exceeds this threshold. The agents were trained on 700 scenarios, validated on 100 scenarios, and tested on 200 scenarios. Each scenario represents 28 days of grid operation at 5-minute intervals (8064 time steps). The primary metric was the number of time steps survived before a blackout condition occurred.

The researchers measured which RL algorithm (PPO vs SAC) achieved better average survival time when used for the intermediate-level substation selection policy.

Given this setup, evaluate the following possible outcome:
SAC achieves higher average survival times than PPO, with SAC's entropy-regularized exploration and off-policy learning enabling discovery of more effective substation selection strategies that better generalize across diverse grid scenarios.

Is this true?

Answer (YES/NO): NO